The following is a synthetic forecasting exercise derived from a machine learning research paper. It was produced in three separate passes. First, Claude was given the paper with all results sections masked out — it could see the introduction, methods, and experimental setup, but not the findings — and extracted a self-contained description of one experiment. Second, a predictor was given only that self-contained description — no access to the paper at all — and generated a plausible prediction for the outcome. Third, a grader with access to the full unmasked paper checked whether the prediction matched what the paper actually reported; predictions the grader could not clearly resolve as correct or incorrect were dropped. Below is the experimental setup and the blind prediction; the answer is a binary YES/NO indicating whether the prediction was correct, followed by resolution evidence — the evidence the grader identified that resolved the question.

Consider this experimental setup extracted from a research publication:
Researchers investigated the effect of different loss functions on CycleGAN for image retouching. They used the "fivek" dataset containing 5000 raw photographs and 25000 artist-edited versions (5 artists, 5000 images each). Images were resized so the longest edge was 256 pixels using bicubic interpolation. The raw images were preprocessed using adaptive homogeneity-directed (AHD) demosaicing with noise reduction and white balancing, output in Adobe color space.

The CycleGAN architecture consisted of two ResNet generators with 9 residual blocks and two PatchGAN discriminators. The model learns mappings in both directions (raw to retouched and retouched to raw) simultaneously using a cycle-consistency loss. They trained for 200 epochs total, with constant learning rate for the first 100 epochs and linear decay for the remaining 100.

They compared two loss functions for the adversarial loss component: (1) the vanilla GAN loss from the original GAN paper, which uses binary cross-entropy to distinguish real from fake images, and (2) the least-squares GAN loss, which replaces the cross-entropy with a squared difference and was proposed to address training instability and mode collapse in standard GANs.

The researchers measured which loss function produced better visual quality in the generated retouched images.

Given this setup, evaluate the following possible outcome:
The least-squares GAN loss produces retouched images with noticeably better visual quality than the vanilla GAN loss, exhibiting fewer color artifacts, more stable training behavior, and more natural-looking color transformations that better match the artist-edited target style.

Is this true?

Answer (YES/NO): NO